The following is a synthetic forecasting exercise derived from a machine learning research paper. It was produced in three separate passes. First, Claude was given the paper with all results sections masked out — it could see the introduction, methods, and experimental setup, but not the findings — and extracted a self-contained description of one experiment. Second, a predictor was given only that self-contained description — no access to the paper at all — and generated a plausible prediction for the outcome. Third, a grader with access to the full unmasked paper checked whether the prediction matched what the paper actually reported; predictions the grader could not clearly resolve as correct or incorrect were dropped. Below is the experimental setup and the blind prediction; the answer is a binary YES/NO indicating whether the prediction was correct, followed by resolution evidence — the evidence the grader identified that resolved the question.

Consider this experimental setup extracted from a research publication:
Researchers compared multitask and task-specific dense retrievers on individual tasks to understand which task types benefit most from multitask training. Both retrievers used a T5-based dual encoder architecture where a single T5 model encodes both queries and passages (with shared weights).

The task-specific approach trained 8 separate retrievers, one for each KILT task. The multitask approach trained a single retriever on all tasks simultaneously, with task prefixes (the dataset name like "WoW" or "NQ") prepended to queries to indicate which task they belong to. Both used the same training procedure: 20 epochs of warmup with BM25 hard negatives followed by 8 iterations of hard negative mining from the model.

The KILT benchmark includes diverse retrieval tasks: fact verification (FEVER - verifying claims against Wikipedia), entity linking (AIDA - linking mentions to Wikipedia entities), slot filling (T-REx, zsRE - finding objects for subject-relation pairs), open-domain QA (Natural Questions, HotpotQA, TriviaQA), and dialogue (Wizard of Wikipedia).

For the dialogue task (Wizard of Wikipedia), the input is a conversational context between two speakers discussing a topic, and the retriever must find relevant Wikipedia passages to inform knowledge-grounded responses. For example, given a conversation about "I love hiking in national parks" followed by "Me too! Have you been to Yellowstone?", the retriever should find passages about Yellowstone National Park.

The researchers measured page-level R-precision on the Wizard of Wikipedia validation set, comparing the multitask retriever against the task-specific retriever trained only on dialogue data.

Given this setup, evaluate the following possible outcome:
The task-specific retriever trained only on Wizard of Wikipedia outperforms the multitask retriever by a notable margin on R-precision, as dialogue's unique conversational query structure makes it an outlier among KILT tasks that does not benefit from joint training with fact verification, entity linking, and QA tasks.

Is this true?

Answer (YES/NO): NO